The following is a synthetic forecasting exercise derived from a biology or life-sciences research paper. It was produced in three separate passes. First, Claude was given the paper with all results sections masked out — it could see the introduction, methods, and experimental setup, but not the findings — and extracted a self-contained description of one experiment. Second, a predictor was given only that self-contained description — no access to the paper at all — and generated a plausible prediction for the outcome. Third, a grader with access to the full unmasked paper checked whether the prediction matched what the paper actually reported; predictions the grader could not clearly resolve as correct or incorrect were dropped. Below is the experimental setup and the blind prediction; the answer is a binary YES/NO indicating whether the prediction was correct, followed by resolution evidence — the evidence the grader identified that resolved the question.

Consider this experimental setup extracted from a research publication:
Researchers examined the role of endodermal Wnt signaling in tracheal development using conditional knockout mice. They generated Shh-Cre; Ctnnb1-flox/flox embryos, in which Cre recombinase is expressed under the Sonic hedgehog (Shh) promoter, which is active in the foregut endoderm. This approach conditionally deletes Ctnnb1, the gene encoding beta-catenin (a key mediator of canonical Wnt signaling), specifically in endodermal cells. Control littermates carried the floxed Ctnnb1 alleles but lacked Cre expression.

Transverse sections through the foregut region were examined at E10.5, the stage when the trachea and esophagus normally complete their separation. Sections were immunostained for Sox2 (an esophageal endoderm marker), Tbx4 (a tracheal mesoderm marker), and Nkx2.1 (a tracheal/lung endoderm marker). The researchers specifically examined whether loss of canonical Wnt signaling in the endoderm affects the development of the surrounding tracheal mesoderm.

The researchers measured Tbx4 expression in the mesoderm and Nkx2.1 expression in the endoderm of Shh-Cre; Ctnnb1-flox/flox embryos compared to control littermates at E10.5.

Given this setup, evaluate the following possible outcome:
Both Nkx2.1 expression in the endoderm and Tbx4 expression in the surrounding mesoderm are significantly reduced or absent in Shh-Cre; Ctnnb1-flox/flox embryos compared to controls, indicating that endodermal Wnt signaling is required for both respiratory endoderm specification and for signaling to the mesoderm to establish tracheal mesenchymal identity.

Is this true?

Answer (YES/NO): YES